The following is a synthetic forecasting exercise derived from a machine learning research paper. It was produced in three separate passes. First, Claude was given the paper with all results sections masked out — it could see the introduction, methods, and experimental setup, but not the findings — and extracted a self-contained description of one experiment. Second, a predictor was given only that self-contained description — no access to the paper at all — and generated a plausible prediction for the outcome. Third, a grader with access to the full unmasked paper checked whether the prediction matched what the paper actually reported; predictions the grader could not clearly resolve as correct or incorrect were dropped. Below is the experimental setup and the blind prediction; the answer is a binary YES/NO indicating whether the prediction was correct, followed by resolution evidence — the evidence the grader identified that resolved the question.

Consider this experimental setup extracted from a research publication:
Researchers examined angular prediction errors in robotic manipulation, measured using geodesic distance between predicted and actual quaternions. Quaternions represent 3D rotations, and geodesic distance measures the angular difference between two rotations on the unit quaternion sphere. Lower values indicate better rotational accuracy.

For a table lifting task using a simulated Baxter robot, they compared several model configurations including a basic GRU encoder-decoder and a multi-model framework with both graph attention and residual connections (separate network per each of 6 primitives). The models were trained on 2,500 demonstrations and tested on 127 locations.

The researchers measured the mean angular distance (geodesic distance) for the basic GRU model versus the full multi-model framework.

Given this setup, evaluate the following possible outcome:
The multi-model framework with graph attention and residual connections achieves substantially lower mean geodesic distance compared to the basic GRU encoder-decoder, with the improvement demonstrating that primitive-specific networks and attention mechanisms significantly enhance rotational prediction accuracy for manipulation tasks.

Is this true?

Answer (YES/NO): NO